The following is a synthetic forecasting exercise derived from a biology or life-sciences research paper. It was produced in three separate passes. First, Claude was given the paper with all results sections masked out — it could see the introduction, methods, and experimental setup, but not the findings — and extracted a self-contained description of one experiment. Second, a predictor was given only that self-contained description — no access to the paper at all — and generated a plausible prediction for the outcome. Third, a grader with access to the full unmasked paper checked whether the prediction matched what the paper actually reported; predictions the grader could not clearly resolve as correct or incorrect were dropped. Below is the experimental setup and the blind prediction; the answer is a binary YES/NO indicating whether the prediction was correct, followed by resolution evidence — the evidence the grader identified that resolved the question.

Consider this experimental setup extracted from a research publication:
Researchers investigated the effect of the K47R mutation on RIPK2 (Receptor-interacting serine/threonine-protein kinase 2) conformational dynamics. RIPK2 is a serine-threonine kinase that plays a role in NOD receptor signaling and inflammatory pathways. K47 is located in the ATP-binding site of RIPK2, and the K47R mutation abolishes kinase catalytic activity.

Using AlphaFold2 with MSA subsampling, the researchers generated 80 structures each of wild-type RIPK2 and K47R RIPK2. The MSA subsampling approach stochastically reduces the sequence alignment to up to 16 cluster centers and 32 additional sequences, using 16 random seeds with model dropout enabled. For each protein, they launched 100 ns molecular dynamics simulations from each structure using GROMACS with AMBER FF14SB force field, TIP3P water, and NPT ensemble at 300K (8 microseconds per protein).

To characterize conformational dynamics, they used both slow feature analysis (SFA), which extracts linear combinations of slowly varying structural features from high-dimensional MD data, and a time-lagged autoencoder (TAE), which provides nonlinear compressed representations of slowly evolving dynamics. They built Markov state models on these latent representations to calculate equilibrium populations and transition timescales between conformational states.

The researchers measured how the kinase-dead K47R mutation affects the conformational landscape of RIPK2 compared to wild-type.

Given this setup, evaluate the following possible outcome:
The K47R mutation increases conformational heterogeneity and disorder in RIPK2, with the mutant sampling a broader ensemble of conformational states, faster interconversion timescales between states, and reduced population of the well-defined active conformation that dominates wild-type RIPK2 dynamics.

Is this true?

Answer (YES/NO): YES